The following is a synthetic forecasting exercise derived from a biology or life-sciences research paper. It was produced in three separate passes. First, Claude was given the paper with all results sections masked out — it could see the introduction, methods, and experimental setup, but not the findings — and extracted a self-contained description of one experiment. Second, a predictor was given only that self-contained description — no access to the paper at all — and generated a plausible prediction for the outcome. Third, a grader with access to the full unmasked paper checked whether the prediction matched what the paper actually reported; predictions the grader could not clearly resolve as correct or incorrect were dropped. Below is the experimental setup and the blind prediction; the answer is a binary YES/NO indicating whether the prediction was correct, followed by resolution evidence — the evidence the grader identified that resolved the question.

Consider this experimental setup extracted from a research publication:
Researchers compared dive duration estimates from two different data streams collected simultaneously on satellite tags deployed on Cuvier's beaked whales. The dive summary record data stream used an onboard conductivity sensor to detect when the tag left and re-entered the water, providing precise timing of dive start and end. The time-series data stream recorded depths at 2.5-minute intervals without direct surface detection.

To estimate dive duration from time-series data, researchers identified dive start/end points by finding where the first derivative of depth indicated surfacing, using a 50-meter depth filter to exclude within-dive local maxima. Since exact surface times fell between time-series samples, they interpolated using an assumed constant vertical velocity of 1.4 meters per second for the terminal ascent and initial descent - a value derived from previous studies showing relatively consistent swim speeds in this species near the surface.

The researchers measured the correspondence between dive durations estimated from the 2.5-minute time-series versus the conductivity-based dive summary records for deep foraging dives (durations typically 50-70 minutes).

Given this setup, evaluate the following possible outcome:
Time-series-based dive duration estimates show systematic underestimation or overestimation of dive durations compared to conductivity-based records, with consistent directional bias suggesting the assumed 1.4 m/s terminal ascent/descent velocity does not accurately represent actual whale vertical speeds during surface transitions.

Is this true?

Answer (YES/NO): NO